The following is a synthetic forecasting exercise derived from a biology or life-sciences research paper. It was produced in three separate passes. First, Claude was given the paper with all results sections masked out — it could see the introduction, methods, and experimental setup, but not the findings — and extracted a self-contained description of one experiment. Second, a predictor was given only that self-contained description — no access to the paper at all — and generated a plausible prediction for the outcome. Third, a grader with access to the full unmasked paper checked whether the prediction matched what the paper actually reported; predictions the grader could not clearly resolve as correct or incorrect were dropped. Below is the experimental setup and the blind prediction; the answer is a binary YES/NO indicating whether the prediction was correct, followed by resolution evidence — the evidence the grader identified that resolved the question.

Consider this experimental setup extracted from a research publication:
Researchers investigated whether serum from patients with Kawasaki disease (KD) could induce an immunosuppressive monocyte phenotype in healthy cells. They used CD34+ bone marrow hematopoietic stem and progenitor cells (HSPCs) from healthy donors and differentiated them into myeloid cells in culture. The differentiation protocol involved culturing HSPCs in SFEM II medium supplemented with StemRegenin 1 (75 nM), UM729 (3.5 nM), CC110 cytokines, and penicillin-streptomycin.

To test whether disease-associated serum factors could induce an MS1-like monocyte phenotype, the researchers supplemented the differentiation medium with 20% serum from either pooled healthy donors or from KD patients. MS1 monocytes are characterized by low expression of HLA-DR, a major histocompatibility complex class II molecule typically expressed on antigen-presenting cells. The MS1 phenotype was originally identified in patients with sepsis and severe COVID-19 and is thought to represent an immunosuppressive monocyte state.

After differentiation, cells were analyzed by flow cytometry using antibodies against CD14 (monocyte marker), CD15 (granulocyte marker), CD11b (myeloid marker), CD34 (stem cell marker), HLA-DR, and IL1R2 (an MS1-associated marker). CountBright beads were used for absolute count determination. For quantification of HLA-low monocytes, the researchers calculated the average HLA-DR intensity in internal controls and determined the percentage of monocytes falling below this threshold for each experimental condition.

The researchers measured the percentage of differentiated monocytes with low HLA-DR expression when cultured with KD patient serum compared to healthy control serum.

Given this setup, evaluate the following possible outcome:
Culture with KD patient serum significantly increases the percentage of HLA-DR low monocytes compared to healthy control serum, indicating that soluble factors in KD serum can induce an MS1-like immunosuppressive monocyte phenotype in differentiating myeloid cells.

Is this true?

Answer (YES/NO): YES